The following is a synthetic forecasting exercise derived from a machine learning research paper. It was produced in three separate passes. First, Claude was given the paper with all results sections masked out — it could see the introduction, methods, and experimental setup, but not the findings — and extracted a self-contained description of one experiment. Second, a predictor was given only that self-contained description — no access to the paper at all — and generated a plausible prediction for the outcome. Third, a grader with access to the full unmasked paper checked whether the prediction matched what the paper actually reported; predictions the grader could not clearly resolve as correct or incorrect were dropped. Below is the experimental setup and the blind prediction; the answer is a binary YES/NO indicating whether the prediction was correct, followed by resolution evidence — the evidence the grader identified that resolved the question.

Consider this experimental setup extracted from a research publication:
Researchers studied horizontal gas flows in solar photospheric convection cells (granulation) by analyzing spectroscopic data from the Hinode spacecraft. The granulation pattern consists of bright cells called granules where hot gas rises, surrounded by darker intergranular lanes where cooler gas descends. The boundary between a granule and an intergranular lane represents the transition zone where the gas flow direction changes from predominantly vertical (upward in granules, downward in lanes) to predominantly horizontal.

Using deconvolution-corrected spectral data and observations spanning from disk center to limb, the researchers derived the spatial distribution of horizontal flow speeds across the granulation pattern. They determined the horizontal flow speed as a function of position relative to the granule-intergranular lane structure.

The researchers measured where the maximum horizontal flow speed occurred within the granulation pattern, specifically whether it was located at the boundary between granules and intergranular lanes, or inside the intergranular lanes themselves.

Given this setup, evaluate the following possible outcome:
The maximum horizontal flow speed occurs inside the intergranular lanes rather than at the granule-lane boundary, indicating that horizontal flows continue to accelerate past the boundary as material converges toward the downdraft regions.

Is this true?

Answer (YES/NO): YES